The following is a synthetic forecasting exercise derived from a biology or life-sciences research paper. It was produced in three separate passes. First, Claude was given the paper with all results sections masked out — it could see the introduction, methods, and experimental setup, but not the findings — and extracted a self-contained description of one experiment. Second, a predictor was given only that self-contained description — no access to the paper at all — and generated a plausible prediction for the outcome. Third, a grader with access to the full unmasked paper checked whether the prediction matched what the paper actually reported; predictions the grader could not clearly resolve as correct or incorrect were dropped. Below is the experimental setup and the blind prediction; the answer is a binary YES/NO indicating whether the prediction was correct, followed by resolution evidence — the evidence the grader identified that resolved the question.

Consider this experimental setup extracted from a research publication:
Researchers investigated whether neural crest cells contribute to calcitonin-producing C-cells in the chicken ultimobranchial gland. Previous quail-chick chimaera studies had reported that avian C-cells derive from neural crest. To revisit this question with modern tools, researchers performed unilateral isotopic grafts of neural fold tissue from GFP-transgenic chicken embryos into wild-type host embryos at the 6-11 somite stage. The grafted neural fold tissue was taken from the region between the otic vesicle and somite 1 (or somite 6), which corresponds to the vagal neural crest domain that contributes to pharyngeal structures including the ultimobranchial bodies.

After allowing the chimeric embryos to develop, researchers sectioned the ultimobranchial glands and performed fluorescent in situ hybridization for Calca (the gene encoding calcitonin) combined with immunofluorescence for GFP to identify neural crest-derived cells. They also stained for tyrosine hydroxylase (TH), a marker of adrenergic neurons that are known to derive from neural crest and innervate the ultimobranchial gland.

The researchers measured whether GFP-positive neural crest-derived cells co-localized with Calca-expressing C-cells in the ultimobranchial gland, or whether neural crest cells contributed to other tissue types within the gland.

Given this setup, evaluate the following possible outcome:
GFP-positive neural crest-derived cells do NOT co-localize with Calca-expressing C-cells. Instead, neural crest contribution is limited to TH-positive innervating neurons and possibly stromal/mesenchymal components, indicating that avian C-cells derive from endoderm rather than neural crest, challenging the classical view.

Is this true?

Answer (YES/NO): YES